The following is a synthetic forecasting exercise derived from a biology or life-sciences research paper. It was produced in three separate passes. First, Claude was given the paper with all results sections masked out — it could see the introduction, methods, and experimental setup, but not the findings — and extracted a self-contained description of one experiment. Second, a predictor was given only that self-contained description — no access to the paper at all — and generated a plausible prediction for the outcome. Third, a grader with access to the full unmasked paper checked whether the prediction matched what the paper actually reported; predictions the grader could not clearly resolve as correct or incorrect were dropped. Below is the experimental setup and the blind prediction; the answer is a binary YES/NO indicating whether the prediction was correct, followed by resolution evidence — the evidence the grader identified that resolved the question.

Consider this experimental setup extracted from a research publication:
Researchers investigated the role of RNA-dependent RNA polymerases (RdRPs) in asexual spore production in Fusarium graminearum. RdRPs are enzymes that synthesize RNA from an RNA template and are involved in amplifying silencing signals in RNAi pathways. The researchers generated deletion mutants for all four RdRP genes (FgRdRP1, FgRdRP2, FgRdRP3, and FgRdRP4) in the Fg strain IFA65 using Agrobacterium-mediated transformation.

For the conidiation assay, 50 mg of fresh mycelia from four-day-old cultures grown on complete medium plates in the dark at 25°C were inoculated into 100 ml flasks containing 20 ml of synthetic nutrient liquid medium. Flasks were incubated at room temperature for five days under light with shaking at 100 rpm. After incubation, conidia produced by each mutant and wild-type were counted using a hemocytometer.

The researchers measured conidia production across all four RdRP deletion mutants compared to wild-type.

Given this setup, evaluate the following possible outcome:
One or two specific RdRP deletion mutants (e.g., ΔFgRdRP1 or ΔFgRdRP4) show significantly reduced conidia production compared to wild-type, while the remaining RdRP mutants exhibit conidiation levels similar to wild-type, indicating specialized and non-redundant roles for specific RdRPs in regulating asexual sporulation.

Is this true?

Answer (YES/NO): NO